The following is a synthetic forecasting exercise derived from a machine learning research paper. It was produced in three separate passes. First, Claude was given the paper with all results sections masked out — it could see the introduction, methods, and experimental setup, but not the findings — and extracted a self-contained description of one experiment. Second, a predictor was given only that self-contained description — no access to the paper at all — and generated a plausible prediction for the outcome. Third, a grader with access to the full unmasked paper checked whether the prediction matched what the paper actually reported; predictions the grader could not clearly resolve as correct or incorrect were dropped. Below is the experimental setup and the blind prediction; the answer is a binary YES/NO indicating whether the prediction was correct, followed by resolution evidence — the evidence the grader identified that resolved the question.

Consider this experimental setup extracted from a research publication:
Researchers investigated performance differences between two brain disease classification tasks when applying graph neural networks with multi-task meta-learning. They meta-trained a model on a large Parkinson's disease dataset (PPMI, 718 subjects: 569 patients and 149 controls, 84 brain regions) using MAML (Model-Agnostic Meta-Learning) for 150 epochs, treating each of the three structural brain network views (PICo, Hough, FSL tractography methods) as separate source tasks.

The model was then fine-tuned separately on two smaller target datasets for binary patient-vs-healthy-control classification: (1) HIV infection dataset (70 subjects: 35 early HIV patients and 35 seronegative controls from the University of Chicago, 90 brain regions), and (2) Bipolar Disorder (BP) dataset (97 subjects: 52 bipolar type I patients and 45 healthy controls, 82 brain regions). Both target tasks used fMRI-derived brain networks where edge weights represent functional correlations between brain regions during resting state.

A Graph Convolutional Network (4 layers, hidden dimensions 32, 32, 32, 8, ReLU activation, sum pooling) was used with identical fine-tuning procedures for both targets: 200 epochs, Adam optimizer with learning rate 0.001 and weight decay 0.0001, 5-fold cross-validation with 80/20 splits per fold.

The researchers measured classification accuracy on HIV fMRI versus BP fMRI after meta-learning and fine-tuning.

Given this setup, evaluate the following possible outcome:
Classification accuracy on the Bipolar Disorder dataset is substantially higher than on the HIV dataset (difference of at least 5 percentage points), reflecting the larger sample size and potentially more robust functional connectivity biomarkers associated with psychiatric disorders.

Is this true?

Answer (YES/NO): NO